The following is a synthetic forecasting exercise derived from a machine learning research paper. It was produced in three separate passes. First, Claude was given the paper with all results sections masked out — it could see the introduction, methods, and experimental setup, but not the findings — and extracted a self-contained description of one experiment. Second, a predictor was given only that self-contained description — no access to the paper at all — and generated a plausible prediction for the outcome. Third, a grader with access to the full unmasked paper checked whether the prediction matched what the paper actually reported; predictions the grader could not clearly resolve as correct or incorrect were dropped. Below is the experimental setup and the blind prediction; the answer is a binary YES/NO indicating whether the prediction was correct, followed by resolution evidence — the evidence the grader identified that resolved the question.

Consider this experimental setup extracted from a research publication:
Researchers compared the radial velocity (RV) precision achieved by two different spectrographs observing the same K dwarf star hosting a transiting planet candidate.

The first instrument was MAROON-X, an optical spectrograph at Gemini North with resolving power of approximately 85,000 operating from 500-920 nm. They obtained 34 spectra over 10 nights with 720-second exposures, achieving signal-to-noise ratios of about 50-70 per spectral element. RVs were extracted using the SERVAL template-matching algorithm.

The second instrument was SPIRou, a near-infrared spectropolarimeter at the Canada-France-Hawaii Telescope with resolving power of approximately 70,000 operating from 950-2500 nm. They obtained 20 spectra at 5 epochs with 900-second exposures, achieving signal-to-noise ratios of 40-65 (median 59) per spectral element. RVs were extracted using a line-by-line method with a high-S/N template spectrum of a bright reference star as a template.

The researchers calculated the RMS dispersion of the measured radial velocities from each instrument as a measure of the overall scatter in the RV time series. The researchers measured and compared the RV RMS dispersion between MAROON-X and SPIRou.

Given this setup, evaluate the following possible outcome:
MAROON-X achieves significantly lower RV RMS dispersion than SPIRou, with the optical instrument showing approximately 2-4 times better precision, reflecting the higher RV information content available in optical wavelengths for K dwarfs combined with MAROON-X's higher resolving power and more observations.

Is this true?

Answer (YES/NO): NO